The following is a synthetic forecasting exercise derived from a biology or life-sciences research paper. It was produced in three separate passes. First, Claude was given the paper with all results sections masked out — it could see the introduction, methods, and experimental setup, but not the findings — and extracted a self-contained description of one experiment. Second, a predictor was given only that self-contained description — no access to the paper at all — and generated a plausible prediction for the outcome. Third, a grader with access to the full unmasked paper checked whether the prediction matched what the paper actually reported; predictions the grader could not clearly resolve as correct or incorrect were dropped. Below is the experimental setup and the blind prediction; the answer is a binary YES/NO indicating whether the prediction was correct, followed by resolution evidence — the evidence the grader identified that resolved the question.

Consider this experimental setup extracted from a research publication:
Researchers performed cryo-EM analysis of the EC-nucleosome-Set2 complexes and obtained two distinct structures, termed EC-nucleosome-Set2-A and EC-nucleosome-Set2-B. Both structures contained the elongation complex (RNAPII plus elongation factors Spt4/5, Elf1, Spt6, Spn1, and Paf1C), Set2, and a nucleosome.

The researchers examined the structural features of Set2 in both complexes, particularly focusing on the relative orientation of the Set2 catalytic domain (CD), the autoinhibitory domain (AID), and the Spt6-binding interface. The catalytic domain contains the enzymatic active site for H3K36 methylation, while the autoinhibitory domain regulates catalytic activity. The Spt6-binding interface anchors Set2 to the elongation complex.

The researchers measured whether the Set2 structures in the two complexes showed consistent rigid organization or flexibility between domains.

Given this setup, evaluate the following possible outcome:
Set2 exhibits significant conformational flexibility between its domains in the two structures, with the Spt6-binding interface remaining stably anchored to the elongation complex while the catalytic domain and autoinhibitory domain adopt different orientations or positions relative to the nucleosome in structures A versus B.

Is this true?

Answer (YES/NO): NO